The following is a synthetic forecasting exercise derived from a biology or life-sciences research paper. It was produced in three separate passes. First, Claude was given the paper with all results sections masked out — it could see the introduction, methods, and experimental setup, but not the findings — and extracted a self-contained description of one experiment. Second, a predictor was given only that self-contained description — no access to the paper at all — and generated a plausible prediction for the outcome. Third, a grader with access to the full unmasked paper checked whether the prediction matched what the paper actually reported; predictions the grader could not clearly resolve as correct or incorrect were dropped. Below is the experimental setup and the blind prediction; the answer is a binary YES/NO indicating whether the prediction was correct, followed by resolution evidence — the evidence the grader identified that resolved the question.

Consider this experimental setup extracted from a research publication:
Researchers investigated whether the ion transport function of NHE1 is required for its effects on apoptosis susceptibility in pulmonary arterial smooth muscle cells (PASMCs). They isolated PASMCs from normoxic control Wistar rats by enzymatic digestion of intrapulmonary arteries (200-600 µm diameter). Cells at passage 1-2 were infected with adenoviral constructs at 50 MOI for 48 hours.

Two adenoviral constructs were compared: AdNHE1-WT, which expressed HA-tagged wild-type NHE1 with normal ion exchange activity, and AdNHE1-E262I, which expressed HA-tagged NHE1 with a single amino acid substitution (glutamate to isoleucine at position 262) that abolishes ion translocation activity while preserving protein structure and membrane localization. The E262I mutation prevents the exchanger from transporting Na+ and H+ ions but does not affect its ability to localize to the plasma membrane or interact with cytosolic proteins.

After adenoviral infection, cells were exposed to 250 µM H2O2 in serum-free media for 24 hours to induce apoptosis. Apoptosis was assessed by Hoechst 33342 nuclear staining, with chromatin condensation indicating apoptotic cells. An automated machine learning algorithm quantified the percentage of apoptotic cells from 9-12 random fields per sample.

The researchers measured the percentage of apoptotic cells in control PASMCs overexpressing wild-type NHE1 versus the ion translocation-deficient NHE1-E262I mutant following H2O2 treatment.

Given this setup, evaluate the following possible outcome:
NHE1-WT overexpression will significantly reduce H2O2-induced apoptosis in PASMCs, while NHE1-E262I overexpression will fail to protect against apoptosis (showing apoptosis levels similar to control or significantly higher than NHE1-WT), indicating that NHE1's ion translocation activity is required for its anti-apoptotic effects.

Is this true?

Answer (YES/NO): NO